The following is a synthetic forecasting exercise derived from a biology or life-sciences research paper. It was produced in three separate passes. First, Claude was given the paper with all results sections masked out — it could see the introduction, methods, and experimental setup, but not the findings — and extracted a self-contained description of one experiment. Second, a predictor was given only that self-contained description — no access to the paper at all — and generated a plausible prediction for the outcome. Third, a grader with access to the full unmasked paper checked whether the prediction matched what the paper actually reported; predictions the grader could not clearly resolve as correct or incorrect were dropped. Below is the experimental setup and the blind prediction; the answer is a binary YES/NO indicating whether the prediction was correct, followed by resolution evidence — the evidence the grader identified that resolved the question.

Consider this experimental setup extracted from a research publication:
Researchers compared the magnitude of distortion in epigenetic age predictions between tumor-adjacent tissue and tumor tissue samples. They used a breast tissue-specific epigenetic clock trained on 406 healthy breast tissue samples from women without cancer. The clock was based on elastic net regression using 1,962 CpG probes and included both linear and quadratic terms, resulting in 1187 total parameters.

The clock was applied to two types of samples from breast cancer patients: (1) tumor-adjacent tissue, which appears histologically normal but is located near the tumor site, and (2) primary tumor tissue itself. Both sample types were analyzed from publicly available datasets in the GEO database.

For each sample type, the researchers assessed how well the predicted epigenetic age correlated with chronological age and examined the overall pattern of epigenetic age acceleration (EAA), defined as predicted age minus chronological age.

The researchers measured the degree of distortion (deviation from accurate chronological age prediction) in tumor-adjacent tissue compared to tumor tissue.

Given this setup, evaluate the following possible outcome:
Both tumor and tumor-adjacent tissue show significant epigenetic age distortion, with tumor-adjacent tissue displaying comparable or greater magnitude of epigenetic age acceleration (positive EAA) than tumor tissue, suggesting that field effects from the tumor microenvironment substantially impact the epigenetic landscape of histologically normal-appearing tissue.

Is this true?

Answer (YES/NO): NO